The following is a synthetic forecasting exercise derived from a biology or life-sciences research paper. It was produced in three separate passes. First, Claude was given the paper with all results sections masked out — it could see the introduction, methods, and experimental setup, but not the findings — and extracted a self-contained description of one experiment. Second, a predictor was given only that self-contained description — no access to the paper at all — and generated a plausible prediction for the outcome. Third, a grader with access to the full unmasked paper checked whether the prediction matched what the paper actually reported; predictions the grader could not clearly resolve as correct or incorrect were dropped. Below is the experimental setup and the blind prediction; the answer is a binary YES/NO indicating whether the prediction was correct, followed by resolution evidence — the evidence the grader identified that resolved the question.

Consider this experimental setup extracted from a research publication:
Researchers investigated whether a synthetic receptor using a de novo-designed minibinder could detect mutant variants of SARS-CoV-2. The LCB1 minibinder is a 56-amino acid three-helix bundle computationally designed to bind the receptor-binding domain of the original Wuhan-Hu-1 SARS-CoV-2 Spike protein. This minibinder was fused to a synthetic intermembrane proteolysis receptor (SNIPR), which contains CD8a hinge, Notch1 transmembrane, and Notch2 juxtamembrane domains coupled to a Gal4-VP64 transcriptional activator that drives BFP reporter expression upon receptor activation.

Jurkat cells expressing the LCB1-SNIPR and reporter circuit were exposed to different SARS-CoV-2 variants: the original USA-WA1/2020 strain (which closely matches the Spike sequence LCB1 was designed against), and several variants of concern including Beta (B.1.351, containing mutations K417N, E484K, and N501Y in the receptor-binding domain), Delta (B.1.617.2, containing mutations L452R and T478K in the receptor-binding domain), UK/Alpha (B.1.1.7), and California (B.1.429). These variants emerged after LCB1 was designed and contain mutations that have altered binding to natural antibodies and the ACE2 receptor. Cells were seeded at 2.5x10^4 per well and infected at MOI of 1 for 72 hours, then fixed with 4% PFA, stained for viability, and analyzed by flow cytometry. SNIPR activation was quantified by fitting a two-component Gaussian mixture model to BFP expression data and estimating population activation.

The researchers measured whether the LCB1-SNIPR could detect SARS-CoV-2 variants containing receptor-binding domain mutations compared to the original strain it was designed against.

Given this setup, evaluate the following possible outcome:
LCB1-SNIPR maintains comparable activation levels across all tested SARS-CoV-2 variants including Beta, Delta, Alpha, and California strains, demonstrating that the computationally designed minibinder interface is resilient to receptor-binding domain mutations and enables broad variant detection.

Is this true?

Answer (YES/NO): NO